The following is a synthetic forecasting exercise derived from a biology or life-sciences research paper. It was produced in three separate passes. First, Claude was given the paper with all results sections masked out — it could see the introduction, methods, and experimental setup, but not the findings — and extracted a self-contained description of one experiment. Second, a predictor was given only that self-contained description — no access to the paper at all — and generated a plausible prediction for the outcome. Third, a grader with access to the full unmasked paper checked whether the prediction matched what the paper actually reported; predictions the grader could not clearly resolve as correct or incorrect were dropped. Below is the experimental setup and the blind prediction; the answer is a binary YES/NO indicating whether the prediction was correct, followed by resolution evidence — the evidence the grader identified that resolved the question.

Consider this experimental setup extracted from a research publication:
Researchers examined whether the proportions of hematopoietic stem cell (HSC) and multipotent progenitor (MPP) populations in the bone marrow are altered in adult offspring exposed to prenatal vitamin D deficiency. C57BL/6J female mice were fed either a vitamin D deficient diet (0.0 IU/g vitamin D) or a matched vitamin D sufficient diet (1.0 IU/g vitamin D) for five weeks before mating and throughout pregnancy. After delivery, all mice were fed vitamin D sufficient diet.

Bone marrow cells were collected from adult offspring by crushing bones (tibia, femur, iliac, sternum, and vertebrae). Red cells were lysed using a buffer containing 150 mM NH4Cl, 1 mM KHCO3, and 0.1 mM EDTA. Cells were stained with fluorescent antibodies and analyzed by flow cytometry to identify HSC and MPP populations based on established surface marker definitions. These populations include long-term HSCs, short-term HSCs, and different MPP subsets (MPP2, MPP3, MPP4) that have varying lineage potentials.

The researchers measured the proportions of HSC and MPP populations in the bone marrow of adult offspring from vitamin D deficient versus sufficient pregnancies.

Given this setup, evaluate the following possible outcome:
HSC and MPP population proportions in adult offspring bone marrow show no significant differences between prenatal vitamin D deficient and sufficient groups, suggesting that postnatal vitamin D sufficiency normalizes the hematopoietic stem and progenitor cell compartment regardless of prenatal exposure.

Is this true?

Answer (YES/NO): NO